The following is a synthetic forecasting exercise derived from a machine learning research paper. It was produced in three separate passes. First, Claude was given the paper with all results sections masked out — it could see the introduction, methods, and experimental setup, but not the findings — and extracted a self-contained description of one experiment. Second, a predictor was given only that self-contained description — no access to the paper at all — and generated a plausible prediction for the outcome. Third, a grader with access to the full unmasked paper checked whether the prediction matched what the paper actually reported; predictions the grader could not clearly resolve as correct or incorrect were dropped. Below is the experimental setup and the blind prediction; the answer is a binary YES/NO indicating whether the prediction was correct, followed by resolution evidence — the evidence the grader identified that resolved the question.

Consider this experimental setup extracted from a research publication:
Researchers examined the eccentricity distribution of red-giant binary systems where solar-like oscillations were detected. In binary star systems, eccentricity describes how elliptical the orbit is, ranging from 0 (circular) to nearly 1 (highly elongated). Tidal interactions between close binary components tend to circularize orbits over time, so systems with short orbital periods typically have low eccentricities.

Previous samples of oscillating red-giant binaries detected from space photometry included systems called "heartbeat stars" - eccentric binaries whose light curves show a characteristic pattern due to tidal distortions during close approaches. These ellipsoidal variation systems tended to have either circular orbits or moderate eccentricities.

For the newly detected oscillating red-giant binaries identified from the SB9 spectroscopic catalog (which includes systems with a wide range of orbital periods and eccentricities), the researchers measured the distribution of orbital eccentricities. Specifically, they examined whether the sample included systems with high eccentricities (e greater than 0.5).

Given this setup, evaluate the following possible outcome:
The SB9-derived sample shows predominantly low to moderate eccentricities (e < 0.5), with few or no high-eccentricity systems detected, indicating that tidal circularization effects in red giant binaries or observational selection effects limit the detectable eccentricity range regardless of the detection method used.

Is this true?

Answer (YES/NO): NO